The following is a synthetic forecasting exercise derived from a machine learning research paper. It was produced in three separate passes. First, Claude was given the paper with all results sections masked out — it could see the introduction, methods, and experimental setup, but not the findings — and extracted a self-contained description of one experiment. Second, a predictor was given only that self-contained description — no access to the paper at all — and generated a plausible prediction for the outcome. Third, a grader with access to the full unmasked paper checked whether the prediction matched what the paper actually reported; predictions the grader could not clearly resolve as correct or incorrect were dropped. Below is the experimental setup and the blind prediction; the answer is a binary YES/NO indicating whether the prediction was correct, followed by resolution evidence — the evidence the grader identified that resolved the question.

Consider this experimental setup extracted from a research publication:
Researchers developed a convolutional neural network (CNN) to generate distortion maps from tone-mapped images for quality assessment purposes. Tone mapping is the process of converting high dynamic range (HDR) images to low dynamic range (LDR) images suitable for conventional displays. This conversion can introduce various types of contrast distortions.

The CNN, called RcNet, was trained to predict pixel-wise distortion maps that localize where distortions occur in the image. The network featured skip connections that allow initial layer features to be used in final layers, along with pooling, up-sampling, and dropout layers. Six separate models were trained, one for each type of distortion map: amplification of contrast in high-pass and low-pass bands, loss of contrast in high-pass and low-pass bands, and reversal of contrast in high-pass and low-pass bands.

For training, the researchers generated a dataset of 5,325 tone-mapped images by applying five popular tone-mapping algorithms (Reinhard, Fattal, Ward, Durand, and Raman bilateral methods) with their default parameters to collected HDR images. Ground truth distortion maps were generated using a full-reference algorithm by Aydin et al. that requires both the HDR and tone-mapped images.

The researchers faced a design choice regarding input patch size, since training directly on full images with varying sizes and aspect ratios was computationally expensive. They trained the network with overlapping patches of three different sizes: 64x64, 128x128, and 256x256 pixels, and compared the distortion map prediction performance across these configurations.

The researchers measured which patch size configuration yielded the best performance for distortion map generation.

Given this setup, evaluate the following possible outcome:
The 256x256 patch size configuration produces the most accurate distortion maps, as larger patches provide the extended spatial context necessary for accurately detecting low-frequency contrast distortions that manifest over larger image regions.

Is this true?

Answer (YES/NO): NO